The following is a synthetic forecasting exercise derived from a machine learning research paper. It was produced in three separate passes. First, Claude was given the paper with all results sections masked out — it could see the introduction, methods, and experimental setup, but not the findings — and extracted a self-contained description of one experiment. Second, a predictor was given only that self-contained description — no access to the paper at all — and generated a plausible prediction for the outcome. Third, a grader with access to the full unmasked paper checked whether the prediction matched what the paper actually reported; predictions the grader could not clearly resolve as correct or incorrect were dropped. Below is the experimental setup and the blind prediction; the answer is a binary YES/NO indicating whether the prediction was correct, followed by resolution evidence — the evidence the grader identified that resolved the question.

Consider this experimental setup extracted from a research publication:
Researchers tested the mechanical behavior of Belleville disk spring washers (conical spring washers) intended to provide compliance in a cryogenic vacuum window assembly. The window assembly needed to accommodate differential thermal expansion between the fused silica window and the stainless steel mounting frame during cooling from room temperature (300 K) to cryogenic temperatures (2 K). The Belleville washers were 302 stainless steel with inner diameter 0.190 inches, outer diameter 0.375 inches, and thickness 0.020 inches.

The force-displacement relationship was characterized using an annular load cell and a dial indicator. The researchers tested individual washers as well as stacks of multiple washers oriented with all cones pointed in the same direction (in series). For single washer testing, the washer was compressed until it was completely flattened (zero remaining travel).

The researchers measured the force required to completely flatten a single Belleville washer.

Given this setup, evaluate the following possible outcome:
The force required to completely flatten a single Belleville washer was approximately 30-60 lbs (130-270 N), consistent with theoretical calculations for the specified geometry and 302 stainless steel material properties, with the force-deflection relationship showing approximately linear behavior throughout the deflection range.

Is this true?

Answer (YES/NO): NO